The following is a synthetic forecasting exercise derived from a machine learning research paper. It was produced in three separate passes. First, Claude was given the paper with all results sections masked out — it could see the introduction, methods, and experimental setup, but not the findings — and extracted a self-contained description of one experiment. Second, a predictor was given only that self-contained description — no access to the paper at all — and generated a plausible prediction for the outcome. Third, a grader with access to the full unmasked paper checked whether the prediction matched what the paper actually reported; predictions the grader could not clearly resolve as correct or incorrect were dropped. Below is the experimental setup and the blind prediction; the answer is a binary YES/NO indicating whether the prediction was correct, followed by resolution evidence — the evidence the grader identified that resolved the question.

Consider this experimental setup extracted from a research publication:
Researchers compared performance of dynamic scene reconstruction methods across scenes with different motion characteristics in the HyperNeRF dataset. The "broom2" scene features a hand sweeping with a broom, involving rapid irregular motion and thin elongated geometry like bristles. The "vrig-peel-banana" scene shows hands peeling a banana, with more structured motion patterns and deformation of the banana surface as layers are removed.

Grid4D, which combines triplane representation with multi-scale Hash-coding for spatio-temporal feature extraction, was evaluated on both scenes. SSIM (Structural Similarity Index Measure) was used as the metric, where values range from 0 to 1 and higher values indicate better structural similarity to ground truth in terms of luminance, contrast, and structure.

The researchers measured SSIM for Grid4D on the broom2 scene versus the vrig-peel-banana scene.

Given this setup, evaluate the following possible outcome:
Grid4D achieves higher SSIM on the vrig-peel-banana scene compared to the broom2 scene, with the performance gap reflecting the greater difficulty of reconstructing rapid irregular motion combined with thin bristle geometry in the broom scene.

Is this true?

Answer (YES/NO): YES